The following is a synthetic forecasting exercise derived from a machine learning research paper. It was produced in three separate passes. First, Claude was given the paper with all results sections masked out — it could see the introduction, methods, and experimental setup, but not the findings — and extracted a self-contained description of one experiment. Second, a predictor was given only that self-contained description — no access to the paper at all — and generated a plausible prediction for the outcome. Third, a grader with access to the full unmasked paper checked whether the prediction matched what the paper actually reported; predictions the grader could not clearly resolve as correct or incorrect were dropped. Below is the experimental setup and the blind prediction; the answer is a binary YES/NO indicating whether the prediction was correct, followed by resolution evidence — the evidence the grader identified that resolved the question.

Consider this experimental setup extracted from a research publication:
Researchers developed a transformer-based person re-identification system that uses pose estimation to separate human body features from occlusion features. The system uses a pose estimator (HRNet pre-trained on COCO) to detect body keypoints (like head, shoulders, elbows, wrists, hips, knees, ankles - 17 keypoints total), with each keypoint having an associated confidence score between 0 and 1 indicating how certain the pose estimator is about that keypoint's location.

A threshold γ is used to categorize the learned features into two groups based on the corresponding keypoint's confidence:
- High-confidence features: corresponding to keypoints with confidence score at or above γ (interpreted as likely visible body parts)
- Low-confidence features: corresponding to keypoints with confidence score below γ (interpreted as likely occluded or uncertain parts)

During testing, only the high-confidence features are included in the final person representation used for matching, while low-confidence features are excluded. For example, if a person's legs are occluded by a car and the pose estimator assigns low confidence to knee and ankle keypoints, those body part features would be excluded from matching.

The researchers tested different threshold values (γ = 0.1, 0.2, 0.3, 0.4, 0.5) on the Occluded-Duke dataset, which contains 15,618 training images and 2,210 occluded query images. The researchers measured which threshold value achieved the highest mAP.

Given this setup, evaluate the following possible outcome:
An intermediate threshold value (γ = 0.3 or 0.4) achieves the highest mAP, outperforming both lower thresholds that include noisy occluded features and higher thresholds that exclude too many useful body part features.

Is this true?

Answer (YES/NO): NO